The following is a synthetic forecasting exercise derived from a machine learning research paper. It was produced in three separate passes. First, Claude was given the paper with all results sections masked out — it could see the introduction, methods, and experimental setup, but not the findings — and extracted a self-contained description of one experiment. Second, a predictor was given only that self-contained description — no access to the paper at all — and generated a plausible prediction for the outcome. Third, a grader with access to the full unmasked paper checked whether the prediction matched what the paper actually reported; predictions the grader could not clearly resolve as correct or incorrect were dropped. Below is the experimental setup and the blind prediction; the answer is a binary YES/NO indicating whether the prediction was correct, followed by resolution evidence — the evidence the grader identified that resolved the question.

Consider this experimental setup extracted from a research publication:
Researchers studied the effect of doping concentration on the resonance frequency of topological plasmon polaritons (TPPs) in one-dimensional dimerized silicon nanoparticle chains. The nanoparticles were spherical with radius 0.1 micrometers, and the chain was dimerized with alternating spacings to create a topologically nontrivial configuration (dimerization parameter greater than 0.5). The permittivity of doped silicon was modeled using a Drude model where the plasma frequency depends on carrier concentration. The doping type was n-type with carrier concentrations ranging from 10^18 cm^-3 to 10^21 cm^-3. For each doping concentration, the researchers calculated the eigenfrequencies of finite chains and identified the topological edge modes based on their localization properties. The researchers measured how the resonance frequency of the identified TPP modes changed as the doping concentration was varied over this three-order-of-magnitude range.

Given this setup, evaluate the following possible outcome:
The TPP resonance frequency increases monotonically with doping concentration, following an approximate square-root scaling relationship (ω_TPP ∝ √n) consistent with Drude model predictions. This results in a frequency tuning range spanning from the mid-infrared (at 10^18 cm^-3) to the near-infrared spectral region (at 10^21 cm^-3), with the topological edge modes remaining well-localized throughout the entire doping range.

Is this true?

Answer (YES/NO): NO